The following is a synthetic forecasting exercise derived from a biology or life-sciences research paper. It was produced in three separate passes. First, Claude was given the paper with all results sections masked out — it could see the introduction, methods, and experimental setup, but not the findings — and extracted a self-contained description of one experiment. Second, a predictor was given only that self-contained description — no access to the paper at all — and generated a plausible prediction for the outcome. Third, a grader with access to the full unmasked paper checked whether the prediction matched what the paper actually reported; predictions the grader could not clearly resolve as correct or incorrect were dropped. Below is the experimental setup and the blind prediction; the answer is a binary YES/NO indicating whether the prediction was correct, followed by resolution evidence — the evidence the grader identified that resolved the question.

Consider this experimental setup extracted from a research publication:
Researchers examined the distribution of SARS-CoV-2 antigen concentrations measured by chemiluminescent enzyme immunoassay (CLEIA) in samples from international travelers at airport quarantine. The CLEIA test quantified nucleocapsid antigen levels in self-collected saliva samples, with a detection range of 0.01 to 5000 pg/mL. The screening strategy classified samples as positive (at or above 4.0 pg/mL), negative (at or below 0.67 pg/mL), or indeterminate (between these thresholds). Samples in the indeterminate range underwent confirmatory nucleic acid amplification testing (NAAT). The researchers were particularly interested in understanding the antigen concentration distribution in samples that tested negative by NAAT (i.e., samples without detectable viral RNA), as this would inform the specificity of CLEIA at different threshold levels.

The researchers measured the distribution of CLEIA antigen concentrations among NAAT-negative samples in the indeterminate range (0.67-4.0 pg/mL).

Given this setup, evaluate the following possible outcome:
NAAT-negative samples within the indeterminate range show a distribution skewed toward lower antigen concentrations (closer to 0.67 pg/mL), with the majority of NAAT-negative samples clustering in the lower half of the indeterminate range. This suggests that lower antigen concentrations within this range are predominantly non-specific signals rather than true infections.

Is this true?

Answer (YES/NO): YES